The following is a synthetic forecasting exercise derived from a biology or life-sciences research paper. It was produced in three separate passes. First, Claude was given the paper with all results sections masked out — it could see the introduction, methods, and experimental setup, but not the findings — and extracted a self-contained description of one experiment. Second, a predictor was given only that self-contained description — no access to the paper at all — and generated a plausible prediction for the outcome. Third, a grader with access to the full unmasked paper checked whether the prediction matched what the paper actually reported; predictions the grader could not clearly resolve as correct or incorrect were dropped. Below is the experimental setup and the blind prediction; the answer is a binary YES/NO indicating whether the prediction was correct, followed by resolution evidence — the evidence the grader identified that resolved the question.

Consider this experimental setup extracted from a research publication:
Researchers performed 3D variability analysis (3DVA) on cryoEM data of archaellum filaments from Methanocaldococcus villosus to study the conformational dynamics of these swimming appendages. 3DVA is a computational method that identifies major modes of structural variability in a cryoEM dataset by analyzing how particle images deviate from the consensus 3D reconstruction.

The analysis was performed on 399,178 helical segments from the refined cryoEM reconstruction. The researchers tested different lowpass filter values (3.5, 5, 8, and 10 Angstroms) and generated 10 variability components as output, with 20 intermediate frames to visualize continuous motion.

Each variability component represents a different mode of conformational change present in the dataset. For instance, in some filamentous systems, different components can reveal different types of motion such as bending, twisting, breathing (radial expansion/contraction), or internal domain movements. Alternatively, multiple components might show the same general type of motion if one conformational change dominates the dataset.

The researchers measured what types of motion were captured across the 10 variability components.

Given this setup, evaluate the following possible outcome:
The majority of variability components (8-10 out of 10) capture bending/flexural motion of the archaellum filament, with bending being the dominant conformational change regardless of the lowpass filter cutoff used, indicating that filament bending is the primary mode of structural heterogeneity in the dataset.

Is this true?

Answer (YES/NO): YES